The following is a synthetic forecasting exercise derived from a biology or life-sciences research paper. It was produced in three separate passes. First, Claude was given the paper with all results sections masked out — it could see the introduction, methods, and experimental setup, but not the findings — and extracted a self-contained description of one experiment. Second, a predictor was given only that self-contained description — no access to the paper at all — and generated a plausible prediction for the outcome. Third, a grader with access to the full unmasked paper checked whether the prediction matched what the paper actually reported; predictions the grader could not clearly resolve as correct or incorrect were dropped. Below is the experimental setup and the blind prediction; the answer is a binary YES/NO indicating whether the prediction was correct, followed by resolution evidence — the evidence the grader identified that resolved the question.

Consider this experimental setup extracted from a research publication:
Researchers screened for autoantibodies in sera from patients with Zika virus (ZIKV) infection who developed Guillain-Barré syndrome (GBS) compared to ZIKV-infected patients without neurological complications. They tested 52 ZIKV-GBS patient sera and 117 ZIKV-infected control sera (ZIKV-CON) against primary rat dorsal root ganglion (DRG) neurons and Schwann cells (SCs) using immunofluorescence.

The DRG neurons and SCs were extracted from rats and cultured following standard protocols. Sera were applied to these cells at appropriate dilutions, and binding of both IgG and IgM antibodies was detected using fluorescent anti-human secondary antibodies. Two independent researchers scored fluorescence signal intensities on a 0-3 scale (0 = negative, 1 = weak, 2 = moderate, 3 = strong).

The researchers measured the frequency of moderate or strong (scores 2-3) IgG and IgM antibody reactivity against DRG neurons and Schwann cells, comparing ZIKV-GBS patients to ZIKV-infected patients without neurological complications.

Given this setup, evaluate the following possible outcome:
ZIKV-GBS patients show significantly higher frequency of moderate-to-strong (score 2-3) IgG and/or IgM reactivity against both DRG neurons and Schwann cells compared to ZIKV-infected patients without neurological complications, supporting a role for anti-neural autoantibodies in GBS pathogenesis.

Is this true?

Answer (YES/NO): YES